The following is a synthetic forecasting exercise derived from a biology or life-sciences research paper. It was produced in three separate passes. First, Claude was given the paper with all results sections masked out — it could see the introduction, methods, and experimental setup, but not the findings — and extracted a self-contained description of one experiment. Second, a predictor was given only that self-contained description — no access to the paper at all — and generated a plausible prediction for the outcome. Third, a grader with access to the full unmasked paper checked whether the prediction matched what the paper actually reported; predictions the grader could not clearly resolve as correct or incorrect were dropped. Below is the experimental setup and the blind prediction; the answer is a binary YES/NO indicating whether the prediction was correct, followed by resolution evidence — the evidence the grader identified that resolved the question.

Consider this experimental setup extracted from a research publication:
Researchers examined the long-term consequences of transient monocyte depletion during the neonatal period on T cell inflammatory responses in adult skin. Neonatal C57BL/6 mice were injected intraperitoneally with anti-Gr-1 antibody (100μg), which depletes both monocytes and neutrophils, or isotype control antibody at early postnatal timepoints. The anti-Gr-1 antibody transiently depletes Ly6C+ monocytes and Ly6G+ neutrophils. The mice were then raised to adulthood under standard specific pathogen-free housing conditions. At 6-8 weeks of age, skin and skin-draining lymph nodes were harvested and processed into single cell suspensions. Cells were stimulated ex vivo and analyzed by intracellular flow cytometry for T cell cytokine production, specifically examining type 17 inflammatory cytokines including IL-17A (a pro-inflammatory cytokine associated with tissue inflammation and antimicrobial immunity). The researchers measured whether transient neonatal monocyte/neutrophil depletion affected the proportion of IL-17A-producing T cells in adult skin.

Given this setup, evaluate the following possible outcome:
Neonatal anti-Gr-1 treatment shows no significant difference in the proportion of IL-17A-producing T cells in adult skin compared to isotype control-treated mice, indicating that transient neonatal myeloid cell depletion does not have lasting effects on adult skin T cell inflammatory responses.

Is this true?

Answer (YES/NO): NO